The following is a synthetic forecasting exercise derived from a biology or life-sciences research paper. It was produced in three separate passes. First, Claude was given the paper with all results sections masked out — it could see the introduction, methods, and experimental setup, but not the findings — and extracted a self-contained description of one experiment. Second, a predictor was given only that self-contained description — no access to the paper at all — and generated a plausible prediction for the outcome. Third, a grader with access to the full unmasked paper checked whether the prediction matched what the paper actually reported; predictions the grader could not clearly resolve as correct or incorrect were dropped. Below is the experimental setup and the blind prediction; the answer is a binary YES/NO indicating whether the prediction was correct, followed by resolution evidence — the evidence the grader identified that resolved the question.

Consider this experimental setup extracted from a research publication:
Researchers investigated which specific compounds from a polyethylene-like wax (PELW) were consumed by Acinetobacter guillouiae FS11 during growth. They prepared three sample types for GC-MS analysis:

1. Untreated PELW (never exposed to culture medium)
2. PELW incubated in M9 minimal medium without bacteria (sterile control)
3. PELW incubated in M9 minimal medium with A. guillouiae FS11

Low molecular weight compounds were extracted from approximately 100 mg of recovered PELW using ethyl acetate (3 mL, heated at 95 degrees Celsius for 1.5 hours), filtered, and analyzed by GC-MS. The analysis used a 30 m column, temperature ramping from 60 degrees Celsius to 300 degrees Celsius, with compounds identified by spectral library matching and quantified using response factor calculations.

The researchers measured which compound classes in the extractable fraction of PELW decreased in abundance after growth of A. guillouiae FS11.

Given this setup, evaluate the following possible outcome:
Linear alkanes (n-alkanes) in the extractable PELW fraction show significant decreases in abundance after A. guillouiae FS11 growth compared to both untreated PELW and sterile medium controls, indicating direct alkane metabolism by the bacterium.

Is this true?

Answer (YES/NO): YES